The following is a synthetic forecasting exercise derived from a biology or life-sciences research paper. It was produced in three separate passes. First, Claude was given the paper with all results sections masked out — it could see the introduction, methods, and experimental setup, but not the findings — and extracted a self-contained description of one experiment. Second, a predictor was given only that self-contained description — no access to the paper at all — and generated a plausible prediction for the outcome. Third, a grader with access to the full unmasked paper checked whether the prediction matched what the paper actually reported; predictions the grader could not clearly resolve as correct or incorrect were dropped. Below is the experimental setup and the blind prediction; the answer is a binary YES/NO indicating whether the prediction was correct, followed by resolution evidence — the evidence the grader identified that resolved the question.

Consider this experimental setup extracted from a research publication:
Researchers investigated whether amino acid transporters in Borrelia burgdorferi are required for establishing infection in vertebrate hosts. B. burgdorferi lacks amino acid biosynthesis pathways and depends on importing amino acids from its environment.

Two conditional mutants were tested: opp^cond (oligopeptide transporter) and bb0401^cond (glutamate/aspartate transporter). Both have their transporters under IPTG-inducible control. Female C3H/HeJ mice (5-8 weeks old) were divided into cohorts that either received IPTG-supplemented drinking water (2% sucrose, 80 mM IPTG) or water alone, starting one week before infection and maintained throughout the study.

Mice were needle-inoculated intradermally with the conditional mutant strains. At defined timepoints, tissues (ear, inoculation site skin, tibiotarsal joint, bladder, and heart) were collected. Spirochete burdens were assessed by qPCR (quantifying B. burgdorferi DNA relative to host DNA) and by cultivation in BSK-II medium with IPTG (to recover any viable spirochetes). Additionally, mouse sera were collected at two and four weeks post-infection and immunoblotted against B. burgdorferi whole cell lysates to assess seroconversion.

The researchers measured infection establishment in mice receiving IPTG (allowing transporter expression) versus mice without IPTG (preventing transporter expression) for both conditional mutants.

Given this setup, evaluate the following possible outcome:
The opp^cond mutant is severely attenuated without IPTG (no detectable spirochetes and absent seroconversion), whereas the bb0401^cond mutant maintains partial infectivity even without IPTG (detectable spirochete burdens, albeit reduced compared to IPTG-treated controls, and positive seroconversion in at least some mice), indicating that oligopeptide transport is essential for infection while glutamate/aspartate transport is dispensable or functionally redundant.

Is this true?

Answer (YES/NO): NO